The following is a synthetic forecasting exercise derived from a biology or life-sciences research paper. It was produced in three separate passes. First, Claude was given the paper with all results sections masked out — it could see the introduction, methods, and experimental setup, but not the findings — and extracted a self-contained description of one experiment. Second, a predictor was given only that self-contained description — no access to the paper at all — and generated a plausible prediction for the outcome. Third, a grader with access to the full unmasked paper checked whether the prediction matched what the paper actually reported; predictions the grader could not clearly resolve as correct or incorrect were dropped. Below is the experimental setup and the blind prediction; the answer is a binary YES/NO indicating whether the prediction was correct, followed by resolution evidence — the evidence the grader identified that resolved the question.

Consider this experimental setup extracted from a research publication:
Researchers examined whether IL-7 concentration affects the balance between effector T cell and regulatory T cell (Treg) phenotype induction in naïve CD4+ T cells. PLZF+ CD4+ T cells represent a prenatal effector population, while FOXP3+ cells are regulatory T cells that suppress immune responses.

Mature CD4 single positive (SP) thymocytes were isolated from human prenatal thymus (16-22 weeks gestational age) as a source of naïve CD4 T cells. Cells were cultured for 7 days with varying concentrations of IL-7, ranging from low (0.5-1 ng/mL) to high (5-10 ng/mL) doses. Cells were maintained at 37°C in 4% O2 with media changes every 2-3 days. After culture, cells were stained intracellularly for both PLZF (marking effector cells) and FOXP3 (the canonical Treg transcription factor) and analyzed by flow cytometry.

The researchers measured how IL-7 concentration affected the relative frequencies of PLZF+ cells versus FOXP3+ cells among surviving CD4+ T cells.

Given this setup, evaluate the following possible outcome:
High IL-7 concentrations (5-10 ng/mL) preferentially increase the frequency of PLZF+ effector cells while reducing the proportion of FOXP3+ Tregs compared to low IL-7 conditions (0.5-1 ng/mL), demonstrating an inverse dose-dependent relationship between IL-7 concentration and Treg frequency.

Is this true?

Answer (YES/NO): NO